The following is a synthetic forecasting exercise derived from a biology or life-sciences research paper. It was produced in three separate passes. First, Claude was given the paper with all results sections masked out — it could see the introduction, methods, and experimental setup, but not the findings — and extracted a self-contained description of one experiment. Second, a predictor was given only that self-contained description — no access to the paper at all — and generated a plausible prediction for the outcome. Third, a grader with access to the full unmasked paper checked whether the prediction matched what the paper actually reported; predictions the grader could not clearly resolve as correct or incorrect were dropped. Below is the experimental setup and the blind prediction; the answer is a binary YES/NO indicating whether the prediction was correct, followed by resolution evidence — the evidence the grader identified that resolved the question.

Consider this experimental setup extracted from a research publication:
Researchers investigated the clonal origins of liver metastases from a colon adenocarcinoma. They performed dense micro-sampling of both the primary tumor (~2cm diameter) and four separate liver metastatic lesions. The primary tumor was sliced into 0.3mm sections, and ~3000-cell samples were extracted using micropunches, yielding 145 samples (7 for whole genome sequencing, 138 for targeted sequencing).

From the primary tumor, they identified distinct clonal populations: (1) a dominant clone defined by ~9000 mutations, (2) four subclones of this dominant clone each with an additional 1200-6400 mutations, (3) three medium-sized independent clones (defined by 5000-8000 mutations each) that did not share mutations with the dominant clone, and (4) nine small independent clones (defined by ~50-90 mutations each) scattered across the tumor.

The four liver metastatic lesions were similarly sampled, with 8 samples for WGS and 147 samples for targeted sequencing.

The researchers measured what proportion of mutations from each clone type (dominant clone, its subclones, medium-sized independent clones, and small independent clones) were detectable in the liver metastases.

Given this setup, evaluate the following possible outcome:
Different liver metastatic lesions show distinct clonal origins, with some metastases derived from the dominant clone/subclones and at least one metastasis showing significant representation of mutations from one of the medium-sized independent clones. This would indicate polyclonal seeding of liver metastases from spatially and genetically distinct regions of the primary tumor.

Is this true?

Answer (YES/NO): NO